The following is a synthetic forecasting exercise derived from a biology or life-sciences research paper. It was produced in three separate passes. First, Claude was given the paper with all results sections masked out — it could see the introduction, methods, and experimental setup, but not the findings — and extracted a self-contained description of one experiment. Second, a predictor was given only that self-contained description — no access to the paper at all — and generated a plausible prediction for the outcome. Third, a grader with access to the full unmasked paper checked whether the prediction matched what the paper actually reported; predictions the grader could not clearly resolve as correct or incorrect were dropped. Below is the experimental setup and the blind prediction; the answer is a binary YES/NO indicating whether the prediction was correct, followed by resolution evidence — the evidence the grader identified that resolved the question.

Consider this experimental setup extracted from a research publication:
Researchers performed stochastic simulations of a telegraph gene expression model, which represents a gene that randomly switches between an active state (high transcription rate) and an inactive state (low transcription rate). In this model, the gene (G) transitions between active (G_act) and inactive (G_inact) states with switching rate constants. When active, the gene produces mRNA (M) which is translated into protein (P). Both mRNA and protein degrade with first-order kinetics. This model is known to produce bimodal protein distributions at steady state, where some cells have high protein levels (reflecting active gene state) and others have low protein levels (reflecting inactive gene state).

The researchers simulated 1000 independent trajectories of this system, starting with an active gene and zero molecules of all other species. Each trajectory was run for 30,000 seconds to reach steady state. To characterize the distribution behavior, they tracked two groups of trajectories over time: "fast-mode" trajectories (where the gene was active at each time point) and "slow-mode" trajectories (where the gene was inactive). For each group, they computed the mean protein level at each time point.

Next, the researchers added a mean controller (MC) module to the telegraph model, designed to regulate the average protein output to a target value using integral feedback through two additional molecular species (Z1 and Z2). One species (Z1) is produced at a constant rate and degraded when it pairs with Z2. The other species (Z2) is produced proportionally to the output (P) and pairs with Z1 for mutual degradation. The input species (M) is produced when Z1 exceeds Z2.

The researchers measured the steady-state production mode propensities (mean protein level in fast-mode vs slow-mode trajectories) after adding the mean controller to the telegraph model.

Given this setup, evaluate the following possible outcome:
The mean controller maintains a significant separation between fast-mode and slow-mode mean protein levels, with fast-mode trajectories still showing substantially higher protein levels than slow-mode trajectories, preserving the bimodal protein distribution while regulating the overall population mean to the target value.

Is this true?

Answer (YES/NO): YES